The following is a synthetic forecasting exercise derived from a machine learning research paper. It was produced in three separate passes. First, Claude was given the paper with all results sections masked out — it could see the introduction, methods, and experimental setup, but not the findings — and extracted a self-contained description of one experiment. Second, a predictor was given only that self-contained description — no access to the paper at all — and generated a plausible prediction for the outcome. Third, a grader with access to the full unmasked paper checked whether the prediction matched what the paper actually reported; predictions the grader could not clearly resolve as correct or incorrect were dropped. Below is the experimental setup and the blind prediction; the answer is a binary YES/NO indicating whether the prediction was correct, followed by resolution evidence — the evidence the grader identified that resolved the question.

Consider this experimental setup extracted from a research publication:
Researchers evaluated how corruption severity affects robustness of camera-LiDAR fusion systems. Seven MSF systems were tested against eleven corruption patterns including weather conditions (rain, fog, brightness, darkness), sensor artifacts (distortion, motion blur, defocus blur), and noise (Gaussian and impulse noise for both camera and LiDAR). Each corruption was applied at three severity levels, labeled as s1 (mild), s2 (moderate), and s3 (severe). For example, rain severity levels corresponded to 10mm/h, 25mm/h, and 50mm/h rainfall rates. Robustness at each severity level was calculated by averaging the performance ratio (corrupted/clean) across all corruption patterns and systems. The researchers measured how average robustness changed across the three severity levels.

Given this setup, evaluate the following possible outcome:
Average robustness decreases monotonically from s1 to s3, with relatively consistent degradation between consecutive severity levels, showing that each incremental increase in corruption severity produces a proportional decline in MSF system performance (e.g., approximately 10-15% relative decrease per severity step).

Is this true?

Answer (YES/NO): NO